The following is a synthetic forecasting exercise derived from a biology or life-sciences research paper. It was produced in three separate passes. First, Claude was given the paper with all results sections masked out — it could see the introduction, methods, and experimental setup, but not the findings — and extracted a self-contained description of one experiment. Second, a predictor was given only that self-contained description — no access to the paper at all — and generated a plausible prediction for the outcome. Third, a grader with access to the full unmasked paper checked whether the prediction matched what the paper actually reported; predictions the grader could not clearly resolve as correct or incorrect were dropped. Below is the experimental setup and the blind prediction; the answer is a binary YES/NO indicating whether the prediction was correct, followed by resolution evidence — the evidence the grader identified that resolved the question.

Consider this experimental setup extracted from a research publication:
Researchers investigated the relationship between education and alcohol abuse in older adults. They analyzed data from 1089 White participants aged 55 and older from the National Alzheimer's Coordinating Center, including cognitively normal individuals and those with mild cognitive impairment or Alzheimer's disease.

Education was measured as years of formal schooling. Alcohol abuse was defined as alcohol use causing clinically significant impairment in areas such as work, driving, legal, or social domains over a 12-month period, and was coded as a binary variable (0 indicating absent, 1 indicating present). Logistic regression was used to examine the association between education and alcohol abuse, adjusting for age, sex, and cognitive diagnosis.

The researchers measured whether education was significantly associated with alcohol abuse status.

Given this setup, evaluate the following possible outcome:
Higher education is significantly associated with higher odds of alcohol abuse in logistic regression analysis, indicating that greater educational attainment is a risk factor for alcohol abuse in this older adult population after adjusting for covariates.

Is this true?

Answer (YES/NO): NO